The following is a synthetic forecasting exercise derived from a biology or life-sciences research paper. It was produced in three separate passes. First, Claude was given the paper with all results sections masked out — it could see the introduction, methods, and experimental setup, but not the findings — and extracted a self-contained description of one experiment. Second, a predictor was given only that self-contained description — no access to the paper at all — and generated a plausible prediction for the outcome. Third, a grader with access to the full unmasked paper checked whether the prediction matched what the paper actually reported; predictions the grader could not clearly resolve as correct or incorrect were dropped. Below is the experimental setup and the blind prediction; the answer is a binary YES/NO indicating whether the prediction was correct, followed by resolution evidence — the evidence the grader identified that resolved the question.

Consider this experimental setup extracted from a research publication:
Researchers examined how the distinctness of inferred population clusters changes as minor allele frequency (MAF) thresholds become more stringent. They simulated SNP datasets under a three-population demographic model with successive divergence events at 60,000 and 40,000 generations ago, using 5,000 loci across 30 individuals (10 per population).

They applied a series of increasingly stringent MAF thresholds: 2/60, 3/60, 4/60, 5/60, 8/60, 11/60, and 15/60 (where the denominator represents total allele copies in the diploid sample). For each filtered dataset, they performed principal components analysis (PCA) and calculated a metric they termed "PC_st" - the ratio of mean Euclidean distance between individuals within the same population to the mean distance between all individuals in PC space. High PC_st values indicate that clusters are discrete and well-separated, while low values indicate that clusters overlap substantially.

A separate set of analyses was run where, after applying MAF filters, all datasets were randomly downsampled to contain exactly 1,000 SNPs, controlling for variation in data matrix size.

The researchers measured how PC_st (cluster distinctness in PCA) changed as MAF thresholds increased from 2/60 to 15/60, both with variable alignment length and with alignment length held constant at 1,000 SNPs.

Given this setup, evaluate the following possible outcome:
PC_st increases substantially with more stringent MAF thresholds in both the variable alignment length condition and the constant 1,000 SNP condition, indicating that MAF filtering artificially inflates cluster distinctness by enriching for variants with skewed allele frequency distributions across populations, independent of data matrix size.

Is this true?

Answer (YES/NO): NO